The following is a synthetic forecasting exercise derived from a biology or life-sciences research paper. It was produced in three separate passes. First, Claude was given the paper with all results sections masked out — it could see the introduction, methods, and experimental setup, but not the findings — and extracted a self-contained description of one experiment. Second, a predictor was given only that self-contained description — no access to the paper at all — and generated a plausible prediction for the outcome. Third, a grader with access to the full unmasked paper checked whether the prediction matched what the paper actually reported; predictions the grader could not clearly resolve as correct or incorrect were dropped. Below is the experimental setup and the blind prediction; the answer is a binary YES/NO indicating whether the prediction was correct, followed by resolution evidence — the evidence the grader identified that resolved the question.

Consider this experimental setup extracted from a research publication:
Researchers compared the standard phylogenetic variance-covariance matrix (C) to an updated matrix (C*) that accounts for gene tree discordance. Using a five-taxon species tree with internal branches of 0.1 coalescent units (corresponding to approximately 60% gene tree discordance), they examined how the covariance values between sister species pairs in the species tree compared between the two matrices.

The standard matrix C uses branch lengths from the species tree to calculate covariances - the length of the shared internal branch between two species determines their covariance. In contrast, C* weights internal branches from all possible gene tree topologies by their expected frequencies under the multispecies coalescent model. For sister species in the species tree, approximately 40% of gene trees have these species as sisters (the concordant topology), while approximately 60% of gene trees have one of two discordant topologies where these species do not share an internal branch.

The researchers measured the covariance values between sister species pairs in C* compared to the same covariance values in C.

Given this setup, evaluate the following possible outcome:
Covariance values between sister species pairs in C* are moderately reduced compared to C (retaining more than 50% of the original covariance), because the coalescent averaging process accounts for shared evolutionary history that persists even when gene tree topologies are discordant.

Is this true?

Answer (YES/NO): NO